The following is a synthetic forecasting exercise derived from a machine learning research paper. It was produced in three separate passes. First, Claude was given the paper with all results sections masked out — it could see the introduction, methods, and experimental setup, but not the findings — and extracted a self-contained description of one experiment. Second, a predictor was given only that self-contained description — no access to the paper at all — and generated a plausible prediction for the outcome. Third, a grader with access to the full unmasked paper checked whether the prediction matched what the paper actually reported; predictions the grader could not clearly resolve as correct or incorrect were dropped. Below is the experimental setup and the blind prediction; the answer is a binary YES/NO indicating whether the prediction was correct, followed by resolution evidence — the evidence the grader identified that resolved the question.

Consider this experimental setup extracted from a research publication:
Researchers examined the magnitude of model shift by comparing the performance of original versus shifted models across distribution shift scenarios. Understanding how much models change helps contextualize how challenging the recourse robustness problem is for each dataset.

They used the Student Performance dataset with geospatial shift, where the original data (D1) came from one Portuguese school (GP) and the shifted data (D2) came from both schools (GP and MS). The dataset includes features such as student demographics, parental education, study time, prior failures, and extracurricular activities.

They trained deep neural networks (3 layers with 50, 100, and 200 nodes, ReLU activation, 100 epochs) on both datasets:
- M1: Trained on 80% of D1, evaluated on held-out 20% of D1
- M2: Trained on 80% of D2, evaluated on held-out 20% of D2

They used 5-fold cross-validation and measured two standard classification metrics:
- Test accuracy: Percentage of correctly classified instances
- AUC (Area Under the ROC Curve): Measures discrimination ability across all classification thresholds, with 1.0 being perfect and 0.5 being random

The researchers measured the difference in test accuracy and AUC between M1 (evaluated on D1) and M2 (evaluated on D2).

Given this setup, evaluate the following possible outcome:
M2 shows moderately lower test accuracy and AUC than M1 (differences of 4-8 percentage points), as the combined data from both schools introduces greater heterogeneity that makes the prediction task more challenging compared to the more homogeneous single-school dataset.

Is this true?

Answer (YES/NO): NO